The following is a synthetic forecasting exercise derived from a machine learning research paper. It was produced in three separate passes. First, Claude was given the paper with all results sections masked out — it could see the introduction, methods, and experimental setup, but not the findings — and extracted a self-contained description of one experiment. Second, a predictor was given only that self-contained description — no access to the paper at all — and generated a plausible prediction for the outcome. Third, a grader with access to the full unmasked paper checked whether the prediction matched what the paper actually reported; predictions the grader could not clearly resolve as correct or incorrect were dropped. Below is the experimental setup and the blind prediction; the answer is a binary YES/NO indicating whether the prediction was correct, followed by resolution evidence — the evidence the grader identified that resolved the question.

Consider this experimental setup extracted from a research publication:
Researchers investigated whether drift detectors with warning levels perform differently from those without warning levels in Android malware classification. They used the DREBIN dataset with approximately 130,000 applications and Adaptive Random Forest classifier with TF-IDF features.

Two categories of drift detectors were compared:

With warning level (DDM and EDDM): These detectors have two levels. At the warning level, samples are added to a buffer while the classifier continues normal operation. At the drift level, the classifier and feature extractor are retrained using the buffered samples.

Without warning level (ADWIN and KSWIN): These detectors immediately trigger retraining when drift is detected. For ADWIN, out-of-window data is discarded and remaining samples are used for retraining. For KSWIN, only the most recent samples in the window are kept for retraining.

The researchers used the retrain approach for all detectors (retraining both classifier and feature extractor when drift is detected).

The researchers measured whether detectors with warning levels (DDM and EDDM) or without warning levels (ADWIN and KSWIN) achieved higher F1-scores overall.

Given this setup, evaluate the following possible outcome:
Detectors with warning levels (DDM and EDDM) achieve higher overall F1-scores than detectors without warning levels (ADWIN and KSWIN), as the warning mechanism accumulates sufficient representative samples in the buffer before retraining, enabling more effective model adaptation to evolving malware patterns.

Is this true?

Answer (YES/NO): NO